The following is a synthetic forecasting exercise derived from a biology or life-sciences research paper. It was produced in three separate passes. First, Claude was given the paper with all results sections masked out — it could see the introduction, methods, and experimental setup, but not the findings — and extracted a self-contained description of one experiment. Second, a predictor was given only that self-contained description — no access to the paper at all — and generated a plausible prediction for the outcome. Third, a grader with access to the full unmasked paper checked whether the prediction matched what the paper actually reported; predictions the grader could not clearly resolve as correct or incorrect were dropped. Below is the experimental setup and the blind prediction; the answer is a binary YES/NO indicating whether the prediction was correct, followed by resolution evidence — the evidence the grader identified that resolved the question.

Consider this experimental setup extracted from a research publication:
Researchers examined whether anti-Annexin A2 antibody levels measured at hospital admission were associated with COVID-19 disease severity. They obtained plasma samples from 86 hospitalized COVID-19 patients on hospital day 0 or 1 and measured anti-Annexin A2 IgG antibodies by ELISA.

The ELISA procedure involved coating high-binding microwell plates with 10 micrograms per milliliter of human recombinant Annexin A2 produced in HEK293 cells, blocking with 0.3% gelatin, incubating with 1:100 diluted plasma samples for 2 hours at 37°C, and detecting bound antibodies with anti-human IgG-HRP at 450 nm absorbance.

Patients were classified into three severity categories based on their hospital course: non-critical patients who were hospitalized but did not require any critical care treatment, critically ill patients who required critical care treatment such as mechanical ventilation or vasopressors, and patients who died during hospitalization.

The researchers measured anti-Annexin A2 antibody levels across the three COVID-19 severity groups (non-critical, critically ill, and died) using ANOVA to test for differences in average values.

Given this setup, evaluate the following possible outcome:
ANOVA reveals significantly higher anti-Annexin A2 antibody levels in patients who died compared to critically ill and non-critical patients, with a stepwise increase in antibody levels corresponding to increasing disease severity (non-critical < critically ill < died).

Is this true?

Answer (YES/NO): NO